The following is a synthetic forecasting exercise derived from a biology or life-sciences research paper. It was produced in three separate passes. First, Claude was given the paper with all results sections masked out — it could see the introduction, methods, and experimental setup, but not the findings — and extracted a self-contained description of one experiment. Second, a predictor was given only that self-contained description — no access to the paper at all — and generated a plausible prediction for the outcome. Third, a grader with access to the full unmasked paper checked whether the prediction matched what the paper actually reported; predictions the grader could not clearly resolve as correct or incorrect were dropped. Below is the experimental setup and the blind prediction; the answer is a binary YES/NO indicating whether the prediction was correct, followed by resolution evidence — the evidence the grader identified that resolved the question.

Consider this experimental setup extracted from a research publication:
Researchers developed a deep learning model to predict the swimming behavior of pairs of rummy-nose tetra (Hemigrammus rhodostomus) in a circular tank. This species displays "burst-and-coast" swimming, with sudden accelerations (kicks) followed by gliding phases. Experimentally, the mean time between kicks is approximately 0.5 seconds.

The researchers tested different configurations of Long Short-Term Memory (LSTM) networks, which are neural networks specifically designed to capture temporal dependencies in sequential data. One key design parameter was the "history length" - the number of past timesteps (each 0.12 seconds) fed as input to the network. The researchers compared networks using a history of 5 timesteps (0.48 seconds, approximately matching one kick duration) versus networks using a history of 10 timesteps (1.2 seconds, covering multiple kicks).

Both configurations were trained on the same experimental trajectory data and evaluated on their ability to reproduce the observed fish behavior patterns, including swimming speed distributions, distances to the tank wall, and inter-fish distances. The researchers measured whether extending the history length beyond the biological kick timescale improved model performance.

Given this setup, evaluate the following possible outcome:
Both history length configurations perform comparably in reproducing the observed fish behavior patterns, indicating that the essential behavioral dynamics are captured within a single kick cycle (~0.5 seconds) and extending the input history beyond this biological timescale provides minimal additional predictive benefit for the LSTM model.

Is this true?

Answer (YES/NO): YES